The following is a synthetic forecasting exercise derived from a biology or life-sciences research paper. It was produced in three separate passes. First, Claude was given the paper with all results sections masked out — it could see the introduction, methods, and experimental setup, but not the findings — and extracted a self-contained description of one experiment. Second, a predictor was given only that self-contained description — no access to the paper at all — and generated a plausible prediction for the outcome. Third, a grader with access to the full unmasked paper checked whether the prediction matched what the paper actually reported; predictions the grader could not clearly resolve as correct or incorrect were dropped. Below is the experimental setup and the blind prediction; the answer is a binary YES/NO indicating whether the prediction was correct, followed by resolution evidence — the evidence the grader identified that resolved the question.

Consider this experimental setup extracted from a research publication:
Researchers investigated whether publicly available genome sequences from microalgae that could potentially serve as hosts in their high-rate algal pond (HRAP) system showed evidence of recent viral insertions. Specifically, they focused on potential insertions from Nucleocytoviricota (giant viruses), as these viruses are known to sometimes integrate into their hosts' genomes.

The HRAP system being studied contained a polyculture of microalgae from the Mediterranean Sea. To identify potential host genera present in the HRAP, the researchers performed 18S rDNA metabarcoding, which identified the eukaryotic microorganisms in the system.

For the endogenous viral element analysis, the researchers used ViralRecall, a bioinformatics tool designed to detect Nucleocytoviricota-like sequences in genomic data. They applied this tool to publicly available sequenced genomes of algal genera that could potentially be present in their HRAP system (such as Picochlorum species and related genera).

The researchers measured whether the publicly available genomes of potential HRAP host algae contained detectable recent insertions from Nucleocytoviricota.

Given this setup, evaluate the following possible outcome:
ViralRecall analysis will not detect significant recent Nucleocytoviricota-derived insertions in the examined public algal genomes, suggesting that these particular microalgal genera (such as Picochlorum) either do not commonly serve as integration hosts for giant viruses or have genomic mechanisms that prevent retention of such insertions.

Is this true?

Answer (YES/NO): NO